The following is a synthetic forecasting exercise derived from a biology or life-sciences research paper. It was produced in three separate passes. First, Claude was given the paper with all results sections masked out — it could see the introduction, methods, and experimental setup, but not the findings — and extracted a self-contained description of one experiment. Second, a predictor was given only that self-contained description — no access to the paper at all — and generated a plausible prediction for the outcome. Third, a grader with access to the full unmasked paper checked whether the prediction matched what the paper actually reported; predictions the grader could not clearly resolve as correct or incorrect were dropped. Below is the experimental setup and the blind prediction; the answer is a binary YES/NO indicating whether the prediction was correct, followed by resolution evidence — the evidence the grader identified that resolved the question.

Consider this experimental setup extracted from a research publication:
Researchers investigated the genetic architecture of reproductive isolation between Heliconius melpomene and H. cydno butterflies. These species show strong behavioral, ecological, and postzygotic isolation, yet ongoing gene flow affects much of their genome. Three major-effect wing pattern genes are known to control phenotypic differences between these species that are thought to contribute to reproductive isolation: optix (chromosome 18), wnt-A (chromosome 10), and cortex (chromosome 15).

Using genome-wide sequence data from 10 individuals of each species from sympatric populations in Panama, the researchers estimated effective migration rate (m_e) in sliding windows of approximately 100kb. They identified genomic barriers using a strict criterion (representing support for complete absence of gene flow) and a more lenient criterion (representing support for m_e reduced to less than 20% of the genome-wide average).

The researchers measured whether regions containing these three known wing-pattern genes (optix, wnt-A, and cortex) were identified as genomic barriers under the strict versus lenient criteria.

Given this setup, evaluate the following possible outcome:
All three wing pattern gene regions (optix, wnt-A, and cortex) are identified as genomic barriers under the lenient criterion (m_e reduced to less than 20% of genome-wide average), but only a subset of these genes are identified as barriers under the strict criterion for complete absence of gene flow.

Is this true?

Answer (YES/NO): YES